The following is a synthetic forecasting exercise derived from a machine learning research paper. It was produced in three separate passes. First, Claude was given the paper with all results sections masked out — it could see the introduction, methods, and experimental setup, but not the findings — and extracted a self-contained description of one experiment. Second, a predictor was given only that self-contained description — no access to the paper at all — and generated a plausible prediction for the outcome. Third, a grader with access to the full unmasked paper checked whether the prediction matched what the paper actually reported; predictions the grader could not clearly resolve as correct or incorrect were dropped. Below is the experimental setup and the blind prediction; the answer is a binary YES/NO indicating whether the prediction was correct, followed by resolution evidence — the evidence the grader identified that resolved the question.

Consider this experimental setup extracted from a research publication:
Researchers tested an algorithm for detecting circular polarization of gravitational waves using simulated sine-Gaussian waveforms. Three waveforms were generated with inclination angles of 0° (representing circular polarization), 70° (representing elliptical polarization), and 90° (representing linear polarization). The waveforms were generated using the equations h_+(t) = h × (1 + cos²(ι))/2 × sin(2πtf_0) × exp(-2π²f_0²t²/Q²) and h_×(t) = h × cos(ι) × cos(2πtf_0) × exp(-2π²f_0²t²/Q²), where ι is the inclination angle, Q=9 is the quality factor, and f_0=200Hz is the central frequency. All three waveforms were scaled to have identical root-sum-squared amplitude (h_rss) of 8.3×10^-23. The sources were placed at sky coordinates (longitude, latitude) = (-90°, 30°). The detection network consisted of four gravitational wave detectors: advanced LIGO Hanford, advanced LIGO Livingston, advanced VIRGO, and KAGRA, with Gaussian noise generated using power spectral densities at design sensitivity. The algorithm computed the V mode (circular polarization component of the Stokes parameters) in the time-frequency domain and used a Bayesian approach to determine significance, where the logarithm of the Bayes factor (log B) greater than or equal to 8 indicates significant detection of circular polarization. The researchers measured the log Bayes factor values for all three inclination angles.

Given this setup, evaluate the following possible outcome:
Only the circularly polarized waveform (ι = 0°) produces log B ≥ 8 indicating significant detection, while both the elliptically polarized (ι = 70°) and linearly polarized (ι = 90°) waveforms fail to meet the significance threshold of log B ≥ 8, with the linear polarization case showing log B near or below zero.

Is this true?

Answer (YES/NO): NO